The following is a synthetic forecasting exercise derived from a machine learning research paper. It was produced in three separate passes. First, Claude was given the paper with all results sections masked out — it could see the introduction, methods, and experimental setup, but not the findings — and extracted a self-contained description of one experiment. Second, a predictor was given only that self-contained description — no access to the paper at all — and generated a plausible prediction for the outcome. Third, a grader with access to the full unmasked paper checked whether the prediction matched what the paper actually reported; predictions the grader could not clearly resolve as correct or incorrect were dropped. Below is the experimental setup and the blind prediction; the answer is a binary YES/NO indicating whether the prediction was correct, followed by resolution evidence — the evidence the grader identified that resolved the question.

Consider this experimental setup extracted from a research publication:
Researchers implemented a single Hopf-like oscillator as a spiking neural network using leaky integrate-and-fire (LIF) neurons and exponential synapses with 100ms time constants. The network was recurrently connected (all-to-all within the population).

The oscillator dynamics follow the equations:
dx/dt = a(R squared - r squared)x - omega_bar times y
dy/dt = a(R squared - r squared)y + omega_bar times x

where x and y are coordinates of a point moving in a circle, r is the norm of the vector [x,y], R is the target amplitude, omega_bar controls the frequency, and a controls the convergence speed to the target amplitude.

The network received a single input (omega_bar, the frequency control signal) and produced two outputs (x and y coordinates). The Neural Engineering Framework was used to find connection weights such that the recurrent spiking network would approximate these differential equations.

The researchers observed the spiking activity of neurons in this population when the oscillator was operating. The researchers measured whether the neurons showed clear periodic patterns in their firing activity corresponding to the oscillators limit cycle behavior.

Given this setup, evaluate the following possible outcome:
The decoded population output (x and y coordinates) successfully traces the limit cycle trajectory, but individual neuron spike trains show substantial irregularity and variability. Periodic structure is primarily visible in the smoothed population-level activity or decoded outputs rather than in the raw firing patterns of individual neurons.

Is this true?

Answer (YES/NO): NO